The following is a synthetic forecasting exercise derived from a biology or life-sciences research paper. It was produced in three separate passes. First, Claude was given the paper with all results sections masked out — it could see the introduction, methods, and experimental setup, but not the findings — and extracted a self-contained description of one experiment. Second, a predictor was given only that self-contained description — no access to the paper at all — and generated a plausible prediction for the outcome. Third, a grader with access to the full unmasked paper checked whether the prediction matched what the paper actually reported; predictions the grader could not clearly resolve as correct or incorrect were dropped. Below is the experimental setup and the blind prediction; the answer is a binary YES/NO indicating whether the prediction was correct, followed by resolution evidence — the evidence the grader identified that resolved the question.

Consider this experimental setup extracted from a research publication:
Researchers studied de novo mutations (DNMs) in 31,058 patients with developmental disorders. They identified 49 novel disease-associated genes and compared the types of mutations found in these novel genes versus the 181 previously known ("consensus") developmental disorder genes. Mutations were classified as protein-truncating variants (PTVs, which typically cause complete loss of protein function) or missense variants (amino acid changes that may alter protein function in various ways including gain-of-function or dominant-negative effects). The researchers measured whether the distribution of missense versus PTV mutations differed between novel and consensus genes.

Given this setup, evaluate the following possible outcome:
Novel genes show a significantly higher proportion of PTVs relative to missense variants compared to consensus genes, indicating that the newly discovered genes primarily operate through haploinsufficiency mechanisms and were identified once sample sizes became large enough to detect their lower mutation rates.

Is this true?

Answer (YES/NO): NO